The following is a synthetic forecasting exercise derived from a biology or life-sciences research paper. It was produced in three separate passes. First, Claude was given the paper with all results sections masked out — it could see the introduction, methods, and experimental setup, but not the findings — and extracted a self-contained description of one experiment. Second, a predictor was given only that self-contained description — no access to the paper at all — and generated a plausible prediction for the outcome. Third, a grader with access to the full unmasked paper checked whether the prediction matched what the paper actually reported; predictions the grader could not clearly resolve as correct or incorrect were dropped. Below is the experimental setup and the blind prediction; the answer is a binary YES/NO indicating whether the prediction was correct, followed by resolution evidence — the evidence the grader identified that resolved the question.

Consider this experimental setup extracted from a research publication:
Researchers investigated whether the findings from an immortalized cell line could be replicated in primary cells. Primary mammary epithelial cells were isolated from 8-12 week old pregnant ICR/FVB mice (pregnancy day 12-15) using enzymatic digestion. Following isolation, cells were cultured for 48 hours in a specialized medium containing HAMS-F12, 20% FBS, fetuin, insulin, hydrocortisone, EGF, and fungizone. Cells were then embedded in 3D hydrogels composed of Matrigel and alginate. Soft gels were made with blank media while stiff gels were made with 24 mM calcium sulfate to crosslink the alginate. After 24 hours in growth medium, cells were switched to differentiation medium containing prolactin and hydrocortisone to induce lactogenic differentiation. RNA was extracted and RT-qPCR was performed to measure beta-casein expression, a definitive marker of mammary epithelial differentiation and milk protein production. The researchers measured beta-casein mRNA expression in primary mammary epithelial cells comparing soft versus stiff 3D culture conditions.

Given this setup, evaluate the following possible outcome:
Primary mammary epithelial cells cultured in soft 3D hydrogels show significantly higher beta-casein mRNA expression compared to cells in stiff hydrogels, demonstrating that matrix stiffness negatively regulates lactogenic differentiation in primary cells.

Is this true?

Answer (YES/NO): NO